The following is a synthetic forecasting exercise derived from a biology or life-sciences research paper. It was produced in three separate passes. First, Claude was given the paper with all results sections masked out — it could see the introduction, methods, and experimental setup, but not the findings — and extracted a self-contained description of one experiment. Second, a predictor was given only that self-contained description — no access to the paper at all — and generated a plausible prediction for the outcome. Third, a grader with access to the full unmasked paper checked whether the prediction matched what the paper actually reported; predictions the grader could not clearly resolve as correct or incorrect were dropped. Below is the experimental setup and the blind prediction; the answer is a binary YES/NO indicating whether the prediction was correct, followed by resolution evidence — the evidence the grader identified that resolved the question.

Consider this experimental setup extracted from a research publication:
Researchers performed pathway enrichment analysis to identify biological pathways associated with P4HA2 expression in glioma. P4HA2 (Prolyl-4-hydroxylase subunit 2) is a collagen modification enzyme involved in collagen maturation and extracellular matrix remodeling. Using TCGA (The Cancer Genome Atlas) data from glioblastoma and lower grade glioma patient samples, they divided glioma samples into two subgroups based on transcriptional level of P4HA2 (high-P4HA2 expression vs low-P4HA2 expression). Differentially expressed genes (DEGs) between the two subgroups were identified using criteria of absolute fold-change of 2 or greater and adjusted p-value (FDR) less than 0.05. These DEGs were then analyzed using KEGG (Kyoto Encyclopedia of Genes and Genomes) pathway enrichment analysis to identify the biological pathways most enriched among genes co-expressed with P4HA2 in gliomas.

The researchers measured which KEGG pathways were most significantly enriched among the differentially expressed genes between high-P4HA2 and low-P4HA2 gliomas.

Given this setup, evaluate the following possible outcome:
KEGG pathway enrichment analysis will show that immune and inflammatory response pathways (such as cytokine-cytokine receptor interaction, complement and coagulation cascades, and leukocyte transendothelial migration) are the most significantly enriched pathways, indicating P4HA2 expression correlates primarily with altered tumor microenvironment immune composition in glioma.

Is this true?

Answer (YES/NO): NO